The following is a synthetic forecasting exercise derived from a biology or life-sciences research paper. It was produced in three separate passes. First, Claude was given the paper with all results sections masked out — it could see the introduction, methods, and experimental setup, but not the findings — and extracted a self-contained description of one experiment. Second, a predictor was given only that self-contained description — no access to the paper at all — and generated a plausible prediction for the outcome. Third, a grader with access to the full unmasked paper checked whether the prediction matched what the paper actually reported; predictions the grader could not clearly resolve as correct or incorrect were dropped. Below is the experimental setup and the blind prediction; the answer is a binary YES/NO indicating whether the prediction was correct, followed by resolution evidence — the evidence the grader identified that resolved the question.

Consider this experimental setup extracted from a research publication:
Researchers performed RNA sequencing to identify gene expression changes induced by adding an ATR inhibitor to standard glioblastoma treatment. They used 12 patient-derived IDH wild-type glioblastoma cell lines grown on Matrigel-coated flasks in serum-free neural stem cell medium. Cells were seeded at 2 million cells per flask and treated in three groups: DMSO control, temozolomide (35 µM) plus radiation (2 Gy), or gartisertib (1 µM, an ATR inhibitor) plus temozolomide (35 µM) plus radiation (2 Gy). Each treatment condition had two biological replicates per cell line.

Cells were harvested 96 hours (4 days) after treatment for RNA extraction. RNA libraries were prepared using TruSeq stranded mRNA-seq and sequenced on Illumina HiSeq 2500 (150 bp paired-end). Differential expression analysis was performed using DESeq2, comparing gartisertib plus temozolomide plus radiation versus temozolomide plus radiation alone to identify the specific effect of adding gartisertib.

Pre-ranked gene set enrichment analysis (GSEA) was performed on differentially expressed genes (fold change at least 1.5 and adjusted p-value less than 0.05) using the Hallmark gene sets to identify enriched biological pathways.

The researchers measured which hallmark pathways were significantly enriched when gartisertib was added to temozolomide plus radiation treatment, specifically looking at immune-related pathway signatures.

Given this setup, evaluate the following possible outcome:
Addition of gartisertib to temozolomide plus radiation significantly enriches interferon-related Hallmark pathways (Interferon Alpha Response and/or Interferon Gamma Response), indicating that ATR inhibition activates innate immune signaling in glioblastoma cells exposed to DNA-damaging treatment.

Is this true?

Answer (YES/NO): YES